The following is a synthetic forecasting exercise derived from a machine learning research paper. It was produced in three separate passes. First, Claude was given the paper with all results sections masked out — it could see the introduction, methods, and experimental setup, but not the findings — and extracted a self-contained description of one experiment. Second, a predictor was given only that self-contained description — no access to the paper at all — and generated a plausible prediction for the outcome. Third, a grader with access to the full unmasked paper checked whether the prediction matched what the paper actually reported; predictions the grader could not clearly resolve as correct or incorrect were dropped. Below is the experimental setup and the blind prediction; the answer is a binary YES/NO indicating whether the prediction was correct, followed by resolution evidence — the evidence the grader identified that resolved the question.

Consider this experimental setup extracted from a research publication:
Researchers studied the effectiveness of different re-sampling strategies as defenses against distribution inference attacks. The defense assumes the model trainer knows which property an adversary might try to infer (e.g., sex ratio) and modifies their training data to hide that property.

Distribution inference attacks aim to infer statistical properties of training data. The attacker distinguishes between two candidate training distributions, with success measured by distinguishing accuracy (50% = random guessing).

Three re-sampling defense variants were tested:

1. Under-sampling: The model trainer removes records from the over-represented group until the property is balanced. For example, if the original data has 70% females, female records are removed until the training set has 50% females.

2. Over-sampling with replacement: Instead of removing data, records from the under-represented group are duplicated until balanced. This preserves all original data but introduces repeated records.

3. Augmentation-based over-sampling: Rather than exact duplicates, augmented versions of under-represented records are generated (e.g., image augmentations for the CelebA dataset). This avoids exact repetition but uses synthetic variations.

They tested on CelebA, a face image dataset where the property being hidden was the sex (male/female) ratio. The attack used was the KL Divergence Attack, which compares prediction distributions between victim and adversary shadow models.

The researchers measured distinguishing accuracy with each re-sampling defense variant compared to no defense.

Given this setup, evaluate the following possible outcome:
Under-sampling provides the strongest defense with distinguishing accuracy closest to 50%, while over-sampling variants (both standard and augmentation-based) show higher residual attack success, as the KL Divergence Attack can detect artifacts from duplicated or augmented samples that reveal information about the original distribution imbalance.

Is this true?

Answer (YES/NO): NO